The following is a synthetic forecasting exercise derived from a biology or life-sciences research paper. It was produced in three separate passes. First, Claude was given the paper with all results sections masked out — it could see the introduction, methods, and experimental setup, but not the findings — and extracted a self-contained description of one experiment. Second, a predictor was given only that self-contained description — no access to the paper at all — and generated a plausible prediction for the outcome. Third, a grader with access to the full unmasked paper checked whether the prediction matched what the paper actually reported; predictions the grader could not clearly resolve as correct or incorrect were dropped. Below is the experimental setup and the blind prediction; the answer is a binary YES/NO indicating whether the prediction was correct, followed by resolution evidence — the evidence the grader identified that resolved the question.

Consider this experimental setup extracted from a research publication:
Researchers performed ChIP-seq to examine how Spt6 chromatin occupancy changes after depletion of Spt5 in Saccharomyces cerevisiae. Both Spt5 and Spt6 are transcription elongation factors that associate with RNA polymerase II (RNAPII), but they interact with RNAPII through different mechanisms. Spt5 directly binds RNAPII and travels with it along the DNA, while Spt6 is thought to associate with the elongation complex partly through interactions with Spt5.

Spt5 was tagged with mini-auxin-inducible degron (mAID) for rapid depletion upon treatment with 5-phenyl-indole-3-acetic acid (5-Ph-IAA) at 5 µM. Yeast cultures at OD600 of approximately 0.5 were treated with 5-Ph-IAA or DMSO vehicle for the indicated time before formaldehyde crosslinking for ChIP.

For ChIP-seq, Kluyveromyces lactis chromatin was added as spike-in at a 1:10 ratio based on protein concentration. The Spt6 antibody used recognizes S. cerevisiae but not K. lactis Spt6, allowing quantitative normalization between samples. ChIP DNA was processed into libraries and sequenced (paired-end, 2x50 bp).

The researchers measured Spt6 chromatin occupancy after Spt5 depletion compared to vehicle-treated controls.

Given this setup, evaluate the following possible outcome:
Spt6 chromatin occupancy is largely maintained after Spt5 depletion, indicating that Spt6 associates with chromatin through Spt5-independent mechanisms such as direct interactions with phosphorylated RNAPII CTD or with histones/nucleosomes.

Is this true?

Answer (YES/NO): NO